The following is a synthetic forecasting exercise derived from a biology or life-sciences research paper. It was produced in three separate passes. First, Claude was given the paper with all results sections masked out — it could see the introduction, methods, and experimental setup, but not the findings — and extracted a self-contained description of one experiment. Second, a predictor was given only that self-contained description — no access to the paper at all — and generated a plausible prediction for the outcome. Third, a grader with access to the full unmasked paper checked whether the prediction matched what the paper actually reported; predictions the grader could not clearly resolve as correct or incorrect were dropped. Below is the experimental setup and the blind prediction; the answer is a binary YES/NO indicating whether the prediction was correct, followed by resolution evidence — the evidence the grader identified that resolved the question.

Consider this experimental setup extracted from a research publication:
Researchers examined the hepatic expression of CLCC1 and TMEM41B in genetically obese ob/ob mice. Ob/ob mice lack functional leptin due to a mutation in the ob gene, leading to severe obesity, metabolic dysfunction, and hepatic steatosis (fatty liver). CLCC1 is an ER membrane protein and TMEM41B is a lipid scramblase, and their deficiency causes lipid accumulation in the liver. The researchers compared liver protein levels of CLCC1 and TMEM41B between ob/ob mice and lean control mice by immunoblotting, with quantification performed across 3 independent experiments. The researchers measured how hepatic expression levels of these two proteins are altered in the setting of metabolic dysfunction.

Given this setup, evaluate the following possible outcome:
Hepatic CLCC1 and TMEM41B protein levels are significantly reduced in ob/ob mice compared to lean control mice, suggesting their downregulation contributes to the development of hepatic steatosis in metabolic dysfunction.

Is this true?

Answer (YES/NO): YES